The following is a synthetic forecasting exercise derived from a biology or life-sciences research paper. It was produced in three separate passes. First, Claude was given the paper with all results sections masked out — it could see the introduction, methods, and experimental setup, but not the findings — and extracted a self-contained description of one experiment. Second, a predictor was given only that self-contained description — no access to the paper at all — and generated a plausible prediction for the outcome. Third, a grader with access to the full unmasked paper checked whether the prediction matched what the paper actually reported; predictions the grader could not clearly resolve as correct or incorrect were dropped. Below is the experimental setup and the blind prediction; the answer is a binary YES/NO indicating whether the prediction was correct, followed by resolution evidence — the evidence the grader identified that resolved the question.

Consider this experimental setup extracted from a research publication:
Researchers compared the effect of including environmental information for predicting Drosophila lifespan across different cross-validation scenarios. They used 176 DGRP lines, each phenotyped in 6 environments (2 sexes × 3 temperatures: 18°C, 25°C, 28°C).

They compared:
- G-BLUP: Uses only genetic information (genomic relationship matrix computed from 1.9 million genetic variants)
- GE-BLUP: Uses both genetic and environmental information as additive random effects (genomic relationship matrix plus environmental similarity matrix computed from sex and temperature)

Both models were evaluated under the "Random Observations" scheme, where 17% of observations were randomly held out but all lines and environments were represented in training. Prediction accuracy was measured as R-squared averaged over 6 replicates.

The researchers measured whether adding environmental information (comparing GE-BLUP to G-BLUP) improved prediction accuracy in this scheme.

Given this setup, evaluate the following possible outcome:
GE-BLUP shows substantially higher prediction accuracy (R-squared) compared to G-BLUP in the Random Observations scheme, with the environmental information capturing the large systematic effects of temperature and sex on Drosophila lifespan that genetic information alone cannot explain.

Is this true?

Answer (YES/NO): YES